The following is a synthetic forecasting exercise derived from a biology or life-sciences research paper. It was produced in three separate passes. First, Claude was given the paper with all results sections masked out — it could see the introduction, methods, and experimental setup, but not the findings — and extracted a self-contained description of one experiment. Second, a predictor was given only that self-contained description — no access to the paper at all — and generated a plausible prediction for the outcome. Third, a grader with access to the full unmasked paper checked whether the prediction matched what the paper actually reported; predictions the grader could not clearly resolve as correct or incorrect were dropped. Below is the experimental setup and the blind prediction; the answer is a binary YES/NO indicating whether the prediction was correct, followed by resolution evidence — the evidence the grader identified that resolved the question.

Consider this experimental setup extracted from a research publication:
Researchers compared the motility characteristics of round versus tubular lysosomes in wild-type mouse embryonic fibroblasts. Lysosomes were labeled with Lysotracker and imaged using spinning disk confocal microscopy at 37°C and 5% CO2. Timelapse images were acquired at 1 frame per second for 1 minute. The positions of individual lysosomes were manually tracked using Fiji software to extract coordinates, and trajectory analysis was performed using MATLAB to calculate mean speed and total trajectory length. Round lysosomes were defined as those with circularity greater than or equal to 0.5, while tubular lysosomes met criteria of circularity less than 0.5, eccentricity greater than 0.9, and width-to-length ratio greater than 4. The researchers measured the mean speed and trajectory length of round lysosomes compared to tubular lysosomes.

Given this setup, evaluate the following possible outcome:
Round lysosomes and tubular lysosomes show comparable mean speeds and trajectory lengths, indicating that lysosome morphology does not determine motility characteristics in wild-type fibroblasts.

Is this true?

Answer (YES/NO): NO